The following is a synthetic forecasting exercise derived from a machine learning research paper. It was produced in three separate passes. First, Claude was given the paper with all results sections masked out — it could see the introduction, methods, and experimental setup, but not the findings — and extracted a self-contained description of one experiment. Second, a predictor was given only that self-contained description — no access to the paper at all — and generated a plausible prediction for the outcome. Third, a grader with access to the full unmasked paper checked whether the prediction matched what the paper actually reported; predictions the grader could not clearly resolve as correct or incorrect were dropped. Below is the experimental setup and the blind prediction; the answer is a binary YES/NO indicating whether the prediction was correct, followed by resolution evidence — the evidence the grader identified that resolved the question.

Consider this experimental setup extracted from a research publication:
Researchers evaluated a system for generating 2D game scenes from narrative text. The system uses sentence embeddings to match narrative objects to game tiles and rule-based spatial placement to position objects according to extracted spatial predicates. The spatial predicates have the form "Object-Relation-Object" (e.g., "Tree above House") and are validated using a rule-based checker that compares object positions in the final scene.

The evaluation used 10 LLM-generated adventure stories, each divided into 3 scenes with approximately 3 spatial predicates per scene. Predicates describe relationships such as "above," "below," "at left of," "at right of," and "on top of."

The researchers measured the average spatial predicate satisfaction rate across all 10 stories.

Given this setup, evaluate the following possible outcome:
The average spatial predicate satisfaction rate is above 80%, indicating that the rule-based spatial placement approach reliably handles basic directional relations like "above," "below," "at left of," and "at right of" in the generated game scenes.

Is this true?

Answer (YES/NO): NO